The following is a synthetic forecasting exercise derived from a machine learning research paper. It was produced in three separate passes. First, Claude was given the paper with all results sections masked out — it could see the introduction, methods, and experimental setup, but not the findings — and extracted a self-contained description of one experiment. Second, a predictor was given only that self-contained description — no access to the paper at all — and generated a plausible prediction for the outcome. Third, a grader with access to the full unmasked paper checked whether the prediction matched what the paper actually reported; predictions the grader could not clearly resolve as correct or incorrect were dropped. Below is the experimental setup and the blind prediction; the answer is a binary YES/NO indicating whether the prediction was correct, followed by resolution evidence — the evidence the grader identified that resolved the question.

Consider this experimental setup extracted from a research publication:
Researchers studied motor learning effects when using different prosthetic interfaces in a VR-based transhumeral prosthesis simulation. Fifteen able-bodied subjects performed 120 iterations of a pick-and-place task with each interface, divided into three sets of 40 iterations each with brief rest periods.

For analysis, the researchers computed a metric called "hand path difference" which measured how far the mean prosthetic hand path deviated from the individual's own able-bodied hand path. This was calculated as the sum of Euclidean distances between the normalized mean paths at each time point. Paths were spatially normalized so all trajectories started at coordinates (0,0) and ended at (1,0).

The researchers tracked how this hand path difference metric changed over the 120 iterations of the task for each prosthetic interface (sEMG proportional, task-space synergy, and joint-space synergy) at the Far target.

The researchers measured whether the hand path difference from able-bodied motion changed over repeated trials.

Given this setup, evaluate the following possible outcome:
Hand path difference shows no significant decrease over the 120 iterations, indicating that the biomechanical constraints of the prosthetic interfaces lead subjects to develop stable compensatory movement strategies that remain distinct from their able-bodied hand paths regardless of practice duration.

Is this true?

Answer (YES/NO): NO